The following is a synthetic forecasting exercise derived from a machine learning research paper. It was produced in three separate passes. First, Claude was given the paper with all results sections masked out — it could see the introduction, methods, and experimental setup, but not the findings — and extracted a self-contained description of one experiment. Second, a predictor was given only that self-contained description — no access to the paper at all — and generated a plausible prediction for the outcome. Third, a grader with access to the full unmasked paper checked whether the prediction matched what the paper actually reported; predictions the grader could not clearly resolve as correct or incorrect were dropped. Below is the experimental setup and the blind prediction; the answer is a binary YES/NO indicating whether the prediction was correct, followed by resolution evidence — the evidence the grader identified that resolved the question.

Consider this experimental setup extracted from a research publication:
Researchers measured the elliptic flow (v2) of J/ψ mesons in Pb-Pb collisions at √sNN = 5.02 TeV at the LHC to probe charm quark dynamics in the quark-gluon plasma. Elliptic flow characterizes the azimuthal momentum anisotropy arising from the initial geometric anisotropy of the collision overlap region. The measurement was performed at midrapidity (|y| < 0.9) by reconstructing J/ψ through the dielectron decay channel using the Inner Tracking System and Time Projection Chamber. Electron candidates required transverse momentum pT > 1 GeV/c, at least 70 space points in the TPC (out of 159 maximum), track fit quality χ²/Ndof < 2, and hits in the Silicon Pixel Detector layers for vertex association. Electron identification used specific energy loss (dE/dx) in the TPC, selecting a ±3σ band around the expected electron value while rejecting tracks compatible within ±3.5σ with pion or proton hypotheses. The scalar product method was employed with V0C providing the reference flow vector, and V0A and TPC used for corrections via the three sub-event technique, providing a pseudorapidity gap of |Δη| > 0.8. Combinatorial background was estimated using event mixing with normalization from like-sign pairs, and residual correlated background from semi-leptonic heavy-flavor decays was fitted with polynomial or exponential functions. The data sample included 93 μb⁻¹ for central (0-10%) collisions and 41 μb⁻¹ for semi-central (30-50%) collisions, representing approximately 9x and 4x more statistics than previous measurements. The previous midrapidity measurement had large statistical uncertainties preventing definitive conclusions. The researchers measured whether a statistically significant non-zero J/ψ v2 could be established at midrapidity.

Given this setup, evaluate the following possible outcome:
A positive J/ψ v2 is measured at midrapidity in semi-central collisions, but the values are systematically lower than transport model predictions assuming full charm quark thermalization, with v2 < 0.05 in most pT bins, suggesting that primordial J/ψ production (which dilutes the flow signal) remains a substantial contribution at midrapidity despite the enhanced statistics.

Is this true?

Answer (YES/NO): NO